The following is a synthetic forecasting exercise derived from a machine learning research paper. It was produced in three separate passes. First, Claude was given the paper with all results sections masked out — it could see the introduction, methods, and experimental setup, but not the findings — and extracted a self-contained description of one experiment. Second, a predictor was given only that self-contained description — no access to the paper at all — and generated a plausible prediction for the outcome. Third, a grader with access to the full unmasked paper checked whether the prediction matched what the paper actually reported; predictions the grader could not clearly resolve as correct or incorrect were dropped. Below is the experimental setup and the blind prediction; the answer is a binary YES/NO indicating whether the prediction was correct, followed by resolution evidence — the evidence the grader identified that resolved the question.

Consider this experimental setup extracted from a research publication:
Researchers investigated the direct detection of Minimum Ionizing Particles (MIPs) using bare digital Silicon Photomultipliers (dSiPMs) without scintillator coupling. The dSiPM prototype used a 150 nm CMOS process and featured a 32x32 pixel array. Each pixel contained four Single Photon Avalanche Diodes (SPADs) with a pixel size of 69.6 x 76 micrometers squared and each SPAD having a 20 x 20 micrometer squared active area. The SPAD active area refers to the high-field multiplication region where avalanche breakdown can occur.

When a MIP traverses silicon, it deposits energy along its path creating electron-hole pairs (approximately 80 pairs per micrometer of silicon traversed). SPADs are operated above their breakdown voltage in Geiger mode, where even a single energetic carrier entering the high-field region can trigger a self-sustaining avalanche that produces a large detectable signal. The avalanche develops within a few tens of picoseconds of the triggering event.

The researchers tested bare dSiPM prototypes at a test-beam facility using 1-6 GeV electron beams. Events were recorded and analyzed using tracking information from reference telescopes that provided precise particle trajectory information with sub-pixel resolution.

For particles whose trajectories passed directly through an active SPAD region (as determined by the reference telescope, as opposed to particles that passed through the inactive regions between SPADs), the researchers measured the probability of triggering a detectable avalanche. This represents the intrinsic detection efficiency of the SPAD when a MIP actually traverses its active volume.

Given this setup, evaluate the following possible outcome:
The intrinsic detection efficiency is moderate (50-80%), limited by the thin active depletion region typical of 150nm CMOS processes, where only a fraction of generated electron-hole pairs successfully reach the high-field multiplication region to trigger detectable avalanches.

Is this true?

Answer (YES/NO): NO